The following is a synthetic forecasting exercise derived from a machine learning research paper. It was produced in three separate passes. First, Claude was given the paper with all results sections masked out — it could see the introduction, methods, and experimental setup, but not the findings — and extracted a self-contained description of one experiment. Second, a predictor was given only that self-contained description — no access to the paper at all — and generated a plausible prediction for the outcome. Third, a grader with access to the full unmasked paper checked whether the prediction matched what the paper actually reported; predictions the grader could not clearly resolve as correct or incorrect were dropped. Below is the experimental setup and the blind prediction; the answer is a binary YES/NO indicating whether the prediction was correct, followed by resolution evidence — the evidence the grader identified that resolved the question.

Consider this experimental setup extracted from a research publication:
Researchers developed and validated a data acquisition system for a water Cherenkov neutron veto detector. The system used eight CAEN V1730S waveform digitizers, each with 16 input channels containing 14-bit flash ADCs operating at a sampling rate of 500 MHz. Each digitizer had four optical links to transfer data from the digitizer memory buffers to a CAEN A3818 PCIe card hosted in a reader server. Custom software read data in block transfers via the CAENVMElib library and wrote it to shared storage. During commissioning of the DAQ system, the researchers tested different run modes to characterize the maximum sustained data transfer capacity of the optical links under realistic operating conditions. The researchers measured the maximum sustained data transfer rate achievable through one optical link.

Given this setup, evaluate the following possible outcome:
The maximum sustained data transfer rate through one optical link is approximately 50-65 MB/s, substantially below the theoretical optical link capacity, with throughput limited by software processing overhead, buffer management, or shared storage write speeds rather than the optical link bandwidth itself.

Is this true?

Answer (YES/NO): NO